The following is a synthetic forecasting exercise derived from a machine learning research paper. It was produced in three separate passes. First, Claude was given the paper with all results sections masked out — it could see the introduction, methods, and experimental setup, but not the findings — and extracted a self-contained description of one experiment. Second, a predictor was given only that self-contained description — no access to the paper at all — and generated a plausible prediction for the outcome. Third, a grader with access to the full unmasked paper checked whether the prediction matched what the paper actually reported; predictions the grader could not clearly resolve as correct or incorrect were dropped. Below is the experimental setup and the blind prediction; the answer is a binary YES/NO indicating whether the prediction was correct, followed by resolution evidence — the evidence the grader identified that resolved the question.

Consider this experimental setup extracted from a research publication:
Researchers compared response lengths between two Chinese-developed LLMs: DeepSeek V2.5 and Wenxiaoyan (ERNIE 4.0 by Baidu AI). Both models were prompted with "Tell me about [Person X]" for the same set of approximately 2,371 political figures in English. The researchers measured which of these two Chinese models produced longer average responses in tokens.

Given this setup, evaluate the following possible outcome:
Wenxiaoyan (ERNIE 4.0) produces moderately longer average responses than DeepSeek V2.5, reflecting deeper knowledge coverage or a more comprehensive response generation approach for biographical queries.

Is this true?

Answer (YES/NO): NO